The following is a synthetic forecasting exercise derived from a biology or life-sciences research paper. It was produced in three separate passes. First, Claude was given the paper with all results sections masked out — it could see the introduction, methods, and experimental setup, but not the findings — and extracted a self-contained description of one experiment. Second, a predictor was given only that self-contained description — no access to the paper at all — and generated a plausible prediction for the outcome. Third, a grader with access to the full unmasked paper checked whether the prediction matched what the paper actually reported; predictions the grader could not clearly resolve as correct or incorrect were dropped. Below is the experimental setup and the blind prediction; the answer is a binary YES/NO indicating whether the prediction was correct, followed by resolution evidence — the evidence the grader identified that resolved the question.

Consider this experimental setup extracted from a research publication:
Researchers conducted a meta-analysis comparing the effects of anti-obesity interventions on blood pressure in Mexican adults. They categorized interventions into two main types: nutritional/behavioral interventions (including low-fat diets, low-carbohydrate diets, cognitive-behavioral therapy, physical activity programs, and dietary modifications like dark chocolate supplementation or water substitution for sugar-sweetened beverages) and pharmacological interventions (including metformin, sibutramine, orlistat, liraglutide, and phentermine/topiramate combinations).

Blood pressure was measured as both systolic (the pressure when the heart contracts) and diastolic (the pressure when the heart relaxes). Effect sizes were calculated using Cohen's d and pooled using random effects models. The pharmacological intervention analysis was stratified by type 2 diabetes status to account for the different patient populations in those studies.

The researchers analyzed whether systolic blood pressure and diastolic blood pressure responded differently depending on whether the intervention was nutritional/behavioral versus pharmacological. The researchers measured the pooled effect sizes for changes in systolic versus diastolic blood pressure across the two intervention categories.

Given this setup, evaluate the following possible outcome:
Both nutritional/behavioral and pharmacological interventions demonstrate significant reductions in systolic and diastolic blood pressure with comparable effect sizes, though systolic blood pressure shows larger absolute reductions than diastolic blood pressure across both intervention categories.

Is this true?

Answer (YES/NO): NO